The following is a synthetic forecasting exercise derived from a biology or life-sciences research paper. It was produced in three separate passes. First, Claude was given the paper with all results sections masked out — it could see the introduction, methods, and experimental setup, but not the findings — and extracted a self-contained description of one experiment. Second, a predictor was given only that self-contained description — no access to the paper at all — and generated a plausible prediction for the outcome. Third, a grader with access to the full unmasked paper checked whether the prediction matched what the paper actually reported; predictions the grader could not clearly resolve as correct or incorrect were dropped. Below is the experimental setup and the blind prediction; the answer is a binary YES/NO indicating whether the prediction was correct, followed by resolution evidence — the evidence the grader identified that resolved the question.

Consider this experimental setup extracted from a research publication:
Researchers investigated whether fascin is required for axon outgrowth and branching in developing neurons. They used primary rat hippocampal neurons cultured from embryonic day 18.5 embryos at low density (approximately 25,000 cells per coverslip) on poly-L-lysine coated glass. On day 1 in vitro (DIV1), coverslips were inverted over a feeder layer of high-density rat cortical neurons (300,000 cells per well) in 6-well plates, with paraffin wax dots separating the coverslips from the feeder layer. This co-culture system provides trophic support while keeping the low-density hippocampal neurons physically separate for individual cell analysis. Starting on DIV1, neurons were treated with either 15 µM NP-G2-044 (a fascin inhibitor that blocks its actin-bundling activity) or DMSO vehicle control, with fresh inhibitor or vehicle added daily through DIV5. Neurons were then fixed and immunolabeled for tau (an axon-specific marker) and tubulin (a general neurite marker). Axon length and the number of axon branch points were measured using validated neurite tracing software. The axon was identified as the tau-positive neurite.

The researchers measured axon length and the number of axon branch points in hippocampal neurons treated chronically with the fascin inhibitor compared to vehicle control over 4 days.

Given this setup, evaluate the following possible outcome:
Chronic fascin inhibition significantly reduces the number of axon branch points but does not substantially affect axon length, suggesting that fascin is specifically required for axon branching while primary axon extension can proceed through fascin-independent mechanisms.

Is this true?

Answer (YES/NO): NO